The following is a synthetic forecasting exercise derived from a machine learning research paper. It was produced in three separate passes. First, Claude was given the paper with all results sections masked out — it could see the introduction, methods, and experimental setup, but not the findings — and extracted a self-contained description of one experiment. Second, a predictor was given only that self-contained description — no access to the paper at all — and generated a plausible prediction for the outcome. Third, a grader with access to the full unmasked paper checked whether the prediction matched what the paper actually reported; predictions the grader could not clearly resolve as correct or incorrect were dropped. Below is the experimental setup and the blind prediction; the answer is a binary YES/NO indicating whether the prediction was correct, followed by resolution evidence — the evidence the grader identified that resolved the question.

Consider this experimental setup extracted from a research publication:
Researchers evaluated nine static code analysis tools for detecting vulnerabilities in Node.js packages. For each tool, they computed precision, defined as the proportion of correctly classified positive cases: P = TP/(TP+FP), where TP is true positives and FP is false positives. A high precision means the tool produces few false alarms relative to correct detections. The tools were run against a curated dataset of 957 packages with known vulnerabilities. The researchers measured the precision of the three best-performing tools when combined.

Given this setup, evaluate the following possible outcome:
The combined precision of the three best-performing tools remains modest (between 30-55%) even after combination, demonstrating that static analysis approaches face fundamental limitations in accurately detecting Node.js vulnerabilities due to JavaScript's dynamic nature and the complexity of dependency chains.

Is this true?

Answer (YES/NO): NO